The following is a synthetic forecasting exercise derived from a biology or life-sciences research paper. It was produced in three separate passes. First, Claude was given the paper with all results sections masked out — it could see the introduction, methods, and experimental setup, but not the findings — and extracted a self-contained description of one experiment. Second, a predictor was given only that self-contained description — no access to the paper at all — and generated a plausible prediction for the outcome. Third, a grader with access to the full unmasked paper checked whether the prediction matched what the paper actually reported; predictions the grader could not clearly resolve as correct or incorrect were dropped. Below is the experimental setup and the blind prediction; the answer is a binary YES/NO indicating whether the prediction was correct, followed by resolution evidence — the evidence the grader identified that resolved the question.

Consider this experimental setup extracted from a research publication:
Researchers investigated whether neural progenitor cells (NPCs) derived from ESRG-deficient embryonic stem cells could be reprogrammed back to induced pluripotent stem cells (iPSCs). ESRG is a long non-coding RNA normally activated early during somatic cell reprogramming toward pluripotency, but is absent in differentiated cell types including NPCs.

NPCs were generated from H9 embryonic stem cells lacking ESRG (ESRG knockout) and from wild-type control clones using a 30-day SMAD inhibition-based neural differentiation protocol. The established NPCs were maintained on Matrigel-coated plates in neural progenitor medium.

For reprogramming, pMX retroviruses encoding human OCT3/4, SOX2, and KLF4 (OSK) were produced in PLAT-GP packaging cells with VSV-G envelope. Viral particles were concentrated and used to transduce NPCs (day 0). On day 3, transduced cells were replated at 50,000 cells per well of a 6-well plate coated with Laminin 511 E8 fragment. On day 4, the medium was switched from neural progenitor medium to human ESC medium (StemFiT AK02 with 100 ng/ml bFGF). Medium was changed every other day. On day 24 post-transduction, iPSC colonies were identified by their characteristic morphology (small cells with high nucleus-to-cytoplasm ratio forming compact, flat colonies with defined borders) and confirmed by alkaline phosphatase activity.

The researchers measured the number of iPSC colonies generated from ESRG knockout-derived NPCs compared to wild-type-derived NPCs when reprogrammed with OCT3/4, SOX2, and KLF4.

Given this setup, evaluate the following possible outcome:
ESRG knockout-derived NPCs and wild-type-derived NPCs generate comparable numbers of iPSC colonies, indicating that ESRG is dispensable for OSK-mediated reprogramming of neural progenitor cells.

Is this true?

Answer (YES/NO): YES